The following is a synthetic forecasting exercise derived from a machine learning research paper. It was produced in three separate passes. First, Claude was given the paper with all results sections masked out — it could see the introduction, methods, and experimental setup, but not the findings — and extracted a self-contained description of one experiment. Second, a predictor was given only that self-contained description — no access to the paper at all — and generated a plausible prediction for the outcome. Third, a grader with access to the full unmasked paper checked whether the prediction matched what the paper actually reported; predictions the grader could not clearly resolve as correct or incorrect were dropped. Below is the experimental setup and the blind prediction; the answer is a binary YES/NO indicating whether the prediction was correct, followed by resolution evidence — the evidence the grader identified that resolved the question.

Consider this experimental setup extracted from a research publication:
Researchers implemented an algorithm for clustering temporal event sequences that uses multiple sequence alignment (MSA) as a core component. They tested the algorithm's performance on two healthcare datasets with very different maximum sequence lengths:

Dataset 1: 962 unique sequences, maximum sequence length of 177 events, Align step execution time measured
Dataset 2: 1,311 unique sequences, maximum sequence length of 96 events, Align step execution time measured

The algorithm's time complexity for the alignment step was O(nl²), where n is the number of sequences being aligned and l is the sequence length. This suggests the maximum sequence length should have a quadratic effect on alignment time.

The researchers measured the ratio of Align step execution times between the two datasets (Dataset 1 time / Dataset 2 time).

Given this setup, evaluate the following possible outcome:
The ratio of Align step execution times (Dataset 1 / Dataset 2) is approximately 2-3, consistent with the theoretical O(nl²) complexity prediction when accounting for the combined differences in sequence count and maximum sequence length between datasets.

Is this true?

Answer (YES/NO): NO